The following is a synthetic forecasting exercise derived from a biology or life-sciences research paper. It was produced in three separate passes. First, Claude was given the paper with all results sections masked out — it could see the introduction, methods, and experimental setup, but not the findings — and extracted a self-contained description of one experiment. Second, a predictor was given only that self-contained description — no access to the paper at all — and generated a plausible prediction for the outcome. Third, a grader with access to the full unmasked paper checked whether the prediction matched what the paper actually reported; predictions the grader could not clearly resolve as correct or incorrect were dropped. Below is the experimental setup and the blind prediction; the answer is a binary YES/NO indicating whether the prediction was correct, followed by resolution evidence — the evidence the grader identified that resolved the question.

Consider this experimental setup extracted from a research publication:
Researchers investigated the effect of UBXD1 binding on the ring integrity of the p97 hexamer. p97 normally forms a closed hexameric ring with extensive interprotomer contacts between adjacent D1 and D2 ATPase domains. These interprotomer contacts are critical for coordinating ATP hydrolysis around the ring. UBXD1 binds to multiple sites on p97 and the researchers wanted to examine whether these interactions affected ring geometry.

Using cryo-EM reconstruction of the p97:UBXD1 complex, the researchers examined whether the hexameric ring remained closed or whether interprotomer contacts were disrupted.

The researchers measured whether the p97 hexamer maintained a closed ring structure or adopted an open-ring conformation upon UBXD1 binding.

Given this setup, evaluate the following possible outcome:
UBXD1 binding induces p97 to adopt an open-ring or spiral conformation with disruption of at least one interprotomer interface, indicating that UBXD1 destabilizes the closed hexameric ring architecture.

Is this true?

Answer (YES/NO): YES